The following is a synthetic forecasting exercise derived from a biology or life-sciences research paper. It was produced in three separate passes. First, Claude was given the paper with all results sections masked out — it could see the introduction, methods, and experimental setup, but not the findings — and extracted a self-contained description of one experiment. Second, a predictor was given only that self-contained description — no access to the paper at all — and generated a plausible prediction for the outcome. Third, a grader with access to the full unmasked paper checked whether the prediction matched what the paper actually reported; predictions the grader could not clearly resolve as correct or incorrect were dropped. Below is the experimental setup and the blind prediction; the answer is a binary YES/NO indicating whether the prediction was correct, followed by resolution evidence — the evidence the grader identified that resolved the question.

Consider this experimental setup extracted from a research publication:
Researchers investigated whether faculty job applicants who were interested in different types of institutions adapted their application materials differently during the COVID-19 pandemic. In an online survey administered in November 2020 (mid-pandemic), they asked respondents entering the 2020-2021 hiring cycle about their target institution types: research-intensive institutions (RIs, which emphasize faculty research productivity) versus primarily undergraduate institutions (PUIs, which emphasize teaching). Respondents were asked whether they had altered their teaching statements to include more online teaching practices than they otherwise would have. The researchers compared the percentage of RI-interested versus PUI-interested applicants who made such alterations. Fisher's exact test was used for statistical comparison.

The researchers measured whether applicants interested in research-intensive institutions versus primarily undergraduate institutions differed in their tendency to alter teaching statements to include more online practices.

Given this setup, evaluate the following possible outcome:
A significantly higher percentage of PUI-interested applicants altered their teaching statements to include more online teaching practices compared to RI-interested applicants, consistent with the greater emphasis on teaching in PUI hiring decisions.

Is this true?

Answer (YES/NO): NO